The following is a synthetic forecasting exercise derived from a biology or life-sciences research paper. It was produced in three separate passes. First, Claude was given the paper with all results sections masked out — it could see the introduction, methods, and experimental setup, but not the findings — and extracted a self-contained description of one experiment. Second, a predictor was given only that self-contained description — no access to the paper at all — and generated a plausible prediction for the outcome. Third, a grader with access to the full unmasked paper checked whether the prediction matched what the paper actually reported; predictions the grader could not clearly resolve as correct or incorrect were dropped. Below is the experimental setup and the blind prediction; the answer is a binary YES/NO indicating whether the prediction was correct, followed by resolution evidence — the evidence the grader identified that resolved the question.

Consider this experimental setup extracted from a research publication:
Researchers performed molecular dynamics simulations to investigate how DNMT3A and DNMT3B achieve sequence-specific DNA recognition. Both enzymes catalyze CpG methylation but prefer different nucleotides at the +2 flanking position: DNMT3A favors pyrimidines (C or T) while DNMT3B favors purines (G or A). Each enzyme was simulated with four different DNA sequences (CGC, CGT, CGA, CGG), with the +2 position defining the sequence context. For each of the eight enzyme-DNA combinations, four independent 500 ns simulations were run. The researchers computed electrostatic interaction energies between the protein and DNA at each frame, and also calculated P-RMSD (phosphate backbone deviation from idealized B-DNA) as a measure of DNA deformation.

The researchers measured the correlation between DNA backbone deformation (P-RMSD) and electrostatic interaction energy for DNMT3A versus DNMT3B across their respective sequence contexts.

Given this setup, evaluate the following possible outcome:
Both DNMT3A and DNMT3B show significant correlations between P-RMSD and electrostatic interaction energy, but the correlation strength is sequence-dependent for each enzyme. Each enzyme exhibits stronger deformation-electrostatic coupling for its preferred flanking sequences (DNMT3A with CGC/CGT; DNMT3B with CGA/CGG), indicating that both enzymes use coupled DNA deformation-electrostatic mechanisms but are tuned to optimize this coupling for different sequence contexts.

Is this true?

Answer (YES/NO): NO